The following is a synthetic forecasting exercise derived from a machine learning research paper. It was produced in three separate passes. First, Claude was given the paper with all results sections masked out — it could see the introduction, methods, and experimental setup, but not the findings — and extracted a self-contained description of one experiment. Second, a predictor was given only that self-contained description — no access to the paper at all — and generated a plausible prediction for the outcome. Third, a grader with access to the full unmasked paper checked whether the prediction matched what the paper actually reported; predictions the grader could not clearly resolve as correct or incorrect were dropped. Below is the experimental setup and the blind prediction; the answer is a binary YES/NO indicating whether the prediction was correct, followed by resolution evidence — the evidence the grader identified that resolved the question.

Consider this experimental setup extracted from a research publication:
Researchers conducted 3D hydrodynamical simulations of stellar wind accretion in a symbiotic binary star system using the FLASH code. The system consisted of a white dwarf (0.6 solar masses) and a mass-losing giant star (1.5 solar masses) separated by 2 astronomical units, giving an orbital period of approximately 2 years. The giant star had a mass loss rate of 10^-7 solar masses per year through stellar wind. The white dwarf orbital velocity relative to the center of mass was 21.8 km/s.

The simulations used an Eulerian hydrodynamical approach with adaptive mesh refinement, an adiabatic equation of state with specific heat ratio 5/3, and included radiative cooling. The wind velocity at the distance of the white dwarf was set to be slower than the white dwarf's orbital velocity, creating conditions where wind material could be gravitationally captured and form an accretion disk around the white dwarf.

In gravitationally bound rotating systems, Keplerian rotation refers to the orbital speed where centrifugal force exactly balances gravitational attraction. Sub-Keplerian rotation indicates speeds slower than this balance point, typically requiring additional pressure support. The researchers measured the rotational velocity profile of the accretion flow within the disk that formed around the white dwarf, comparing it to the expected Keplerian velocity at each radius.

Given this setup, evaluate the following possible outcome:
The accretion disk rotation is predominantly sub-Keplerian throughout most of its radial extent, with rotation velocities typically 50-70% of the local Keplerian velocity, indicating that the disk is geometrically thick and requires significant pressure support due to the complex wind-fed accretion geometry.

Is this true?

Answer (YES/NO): NO